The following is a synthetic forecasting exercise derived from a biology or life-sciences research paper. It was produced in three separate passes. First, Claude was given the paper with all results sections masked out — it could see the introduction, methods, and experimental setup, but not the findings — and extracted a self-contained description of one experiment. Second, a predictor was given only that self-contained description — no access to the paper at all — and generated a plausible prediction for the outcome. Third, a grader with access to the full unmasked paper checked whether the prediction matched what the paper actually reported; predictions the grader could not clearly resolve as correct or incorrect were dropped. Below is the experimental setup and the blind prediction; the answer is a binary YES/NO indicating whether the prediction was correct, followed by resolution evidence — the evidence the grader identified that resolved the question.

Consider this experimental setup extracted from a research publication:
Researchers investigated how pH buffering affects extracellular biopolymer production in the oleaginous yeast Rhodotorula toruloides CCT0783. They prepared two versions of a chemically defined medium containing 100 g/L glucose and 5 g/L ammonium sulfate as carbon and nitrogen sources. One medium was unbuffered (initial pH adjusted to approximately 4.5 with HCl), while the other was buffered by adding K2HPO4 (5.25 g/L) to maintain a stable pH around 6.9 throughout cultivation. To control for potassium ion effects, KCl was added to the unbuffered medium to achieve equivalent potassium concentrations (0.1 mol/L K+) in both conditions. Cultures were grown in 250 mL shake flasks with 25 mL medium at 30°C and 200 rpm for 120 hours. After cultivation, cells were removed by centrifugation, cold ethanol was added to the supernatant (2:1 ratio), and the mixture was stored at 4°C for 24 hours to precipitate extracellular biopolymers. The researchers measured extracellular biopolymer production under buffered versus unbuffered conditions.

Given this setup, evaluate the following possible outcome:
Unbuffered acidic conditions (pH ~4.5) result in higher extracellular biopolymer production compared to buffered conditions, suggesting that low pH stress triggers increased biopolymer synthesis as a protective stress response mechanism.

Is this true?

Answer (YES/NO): NO